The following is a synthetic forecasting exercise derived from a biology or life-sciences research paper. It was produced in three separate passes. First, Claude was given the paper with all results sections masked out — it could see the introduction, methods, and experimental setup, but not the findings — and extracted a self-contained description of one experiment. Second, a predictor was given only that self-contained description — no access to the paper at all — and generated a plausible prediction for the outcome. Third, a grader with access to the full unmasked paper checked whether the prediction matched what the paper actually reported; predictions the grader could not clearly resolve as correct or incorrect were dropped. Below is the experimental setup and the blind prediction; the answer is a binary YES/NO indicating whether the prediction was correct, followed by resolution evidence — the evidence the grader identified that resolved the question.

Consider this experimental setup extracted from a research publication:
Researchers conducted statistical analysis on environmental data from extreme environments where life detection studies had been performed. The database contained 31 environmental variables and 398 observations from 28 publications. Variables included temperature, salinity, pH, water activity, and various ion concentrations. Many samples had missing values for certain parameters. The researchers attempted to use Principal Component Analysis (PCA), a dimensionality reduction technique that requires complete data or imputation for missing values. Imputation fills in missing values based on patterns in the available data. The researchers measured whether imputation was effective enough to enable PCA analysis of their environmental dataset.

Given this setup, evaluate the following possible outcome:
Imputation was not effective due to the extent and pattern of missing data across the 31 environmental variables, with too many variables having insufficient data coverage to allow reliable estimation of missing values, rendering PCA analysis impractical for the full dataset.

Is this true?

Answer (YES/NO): YES